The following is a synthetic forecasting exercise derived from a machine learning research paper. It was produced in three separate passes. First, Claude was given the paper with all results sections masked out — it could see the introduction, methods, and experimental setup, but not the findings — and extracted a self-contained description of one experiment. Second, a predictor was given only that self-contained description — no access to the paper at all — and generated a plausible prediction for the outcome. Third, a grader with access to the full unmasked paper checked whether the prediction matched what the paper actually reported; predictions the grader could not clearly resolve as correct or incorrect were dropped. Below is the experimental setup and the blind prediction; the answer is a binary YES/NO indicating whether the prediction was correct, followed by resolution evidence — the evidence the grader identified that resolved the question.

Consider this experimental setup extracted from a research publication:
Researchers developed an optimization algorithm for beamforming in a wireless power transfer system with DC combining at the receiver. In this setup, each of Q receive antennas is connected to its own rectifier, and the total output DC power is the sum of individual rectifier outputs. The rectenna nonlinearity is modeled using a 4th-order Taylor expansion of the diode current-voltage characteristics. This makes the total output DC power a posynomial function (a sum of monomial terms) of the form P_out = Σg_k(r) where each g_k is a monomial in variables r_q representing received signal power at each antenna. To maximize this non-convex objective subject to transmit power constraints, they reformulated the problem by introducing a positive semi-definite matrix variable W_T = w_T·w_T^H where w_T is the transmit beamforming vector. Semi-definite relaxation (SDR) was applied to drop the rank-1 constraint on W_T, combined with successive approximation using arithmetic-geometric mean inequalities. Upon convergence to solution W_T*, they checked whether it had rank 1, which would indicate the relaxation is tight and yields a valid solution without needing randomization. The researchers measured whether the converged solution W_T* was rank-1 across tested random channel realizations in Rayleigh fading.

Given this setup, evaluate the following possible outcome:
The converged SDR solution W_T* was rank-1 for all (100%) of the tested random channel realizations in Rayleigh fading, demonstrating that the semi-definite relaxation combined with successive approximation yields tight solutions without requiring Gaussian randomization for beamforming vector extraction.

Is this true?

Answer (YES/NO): YES